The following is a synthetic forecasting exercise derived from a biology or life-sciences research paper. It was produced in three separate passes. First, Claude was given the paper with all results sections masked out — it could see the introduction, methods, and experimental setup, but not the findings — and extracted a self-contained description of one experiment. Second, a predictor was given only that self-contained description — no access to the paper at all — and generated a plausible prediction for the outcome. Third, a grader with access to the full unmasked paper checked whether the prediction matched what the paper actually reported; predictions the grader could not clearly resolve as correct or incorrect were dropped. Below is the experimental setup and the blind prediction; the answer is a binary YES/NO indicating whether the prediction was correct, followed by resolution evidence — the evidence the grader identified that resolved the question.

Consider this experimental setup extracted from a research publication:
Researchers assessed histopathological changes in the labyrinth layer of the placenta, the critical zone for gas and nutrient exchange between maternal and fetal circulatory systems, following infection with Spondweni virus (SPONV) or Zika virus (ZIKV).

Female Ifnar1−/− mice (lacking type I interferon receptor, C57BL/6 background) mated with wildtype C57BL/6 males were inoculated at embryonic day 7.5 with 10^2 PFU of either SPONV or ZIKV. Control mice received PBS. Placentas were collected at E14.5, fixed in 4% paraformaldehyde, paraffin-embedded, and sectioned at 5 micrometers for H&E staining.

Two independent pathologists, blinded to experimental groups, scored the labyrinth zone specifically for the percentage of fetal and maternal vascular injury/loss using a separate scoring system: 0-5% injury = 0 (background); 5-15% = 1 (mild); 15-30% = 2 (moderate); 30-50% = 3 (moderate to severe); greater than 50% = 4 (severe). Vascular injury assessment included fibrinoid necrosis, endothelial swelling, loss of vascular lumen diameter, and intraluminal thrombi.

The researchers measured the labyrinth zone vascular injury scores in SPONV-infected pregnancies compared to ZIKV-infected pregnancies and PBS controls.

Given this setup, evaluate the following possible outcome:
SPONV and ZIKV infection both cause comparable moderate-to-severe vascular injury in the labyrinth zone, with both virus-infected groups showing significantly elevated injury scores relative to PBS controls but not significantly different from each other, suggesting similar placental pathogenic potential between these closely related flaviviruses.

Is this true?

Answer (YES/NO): YES